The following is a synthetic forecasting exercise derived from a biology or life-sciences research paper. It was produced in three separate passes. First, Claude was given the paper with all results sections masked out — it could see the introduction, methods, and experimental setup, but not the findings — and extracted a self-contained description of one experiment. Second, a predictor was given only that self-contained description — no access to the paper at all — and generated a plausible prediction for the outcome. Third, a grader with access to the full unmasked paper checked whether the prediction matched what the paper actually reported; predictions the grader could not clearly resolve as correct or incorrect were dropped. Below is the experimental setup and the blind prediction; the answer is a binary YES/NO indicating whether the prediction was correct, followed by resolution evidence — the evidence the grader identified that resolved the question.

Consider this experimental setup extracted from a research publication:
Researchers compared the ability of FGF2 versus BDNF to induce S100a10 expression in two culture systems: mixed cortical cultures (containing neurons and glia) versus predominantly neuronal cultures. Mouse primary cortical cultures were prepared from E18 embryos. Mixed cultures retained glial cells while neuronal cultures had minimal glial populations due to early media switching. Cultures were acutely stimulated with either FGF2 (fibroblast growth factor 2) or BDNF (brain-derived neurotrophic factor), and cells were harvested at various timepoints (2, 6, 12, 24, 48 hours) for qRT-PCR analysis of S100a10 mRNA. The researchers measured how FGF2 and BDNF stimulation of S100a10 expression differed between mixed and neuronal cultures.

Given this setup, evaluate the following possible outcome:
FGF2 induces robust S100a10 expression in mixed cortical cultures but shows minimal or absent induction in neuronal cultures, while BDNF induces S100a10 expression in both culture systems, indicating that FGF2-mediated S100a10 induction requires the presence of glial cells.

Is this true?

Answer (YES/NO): YES